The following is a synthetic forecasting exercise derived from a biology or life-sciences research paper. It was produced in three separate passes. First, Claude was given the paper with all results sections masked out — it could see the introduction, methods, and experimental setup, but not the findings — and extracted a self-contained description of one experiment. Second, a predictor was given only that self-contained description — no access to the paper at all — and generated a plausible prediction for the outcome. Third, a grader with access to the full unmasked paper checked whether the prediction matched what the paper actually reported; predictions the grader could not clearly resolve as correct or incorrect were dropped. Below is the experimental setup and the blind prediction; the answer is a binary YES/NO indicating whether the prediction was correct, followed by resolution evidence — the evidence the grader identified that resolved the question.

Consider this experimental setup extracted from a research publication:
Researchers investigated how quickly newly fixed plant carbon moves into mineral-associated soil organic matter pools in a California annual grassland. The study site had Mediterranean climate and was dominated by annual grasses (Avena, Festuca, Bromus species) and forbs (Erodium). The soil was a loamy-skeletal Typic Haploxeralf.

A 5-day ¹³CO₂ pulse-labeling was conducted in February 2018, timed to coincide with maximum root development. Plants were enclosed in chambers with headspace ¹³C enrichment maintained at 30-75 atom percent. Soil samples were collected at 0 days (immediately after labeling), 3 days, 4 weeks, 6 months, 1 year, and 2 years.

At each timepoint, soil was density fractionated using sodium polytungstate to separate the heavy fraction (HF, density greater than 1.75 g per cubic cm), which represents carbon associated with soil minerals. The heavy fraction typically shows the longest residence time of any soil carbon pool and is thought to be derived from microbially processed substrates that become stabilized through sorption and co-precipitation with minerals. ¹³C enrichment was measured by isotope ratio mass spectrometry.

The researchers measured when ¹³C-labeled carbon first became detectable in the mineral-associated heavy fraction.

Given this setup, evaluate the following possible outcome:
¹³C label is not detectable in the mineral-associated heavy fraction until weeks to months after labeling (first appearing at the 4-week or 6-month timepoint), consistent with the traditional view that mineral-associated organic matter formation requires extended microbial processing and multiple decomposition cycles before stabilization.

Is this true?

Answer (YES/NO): NO